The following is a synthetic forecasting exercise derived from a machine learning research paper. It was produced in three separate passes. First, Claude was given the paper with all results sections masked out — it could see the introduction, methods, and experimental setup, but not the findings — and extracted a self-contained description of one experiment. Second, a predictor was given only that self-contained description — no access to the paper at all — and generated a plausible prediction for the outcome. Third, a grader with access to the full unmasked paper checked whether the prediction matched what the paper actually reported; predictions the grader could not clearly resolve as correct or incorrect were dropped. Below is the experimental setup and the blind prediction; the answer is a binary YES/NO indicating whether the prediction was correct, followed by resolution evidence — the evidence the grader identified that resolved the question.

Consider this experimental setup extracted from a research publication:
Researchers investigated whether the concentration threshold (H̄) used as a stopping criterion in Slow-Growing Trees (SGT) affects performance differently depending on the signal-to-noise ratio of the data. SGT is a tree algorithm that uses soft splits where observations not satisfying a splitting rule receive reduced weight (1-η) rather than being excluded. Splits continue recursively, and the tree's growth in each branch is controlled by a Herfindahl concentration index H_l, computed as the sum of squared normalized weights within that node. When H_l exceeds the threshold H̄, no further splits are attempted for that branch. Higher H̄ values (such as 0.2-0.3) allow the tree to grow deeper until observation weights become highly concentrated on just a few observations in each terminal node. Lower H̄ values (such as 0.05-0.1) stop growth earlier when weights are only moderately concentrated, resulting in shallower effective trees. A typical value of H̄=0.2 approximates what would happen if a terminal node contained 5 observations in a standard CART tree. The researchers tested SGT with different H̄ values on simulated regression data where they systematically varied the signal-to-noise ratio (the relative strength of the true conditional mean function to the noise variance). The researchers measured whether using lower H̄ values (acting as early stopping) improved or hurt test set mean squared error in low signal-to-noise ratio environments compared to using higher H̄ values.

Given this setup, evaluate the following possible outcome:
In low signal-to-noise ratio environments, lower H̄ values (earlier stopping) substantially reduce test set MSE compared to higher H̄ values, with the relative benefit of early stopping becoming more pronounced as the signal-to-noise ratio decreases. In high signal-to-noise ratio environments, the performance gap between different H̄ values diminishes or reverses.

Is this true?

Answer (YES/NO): YES